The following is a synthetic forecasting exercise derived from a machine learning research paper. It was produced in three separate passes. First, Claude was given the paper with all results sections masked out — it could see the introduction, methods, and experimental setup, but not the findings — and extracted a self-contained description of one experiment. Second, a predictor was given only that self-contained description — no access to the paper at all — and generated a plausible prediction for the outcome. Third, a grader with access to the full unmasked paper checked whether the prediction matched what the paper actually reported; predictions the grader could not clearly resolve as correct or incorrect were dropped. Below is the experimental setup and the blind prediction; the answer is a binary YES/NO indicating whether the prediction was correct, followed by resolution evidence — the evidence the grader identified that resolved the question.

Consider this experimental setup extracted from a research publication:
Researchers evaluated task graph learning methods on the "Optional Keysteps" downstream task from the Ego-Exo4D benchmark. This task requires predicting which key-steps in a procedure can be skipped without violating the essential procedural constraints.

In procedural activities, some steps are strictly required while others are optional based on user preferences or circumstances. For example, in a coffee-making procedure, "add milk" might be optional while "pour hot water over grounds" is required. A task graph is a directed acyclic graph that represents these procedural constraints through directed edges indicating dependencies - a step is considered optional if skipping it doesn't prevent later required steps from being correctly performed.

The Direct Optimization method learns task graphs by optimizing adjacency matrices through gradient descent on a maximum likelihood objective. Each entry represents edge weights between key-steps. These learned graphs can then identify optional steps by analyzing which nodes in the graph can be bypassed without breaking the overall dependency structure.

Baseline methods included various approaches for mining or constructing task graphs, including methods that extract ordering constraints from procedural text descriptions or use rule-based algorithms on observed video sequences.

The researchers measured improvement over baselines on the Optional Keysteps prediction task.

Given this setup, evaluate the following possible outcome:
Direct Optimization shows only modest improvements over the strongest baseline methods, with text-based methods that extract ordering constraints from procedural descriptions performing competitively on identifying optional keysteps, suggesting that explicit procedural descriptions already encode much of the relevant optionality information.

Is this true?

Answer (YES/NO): NO